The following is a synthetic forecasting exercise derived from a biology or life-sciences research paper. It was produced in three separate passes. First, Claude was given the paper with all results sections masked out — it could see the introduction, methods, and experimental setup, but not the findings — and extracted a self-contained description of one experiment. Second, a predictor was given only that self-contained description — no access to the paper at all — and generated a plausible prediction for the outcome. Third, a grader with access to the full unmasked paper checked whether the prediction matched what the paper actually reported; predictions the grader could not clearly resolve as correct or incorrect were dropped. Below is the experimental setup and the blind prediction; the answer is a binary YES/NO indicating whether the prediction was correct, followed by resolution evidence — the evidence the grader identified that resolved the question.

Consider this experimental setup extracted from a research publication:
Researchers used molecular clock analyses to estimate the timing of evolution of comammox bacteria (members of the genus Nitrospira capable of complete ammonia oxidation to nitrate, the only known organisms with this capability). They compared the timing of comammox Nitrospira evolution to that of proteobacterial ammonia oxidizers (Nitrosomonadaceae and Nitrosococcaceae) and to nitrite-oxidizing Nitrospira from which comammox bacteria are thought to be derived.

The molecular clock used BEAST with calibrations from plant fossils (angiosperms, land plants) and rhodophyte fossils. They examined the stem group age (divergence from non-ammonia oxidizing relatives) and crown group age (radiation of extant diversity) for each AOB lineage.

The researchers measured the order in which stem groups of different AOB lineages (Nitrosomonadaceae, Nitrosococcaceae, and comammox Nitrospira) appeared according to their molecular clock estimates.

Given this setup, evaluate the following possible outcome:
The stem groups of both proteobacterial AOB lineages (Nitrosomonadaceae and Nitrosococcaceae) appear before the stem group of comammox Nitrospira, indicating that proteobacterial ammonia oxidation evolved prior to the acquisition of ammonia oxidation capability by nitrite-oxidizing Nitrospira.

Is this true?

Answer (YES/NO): YES